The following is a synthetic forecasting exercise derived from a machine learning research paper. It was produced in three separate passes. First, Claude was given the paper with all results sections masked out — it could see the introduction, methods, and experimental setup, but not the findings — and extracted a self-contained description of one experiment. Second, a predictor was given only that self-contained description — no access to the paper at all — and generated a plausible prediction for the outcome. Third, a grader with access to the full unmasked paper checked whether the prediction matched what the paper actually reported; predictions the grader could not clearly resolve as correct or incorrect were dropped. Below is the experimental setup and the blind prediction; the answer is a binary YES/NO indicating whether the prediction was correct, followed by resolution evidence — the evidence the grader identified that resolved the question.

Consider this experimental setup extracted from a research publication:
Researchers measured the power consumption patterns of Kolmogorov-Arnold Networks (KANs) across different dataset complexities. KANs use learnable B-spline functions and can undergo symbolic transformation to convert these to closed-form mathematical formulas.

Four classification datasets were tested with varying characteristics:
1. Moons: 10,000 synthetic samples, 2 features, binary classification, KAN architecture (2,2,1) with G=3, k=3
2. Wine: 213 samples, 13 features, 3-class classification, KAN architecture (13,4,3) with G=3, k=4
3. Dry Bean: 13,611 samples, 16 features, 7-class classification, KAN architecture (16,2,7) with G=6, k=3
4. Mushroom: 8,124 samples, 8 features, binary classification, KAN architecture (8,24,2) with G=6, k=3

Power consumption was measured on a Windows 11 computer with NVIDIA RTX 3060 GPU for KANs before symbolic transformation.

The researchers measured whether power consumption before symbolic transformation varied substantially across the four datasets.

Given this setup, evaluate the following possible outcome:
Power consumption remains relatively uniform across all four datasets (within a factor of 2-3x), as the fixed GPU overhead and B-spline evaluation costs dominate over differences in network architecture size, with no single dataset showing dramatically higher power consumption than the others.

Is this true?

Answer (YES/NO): NO